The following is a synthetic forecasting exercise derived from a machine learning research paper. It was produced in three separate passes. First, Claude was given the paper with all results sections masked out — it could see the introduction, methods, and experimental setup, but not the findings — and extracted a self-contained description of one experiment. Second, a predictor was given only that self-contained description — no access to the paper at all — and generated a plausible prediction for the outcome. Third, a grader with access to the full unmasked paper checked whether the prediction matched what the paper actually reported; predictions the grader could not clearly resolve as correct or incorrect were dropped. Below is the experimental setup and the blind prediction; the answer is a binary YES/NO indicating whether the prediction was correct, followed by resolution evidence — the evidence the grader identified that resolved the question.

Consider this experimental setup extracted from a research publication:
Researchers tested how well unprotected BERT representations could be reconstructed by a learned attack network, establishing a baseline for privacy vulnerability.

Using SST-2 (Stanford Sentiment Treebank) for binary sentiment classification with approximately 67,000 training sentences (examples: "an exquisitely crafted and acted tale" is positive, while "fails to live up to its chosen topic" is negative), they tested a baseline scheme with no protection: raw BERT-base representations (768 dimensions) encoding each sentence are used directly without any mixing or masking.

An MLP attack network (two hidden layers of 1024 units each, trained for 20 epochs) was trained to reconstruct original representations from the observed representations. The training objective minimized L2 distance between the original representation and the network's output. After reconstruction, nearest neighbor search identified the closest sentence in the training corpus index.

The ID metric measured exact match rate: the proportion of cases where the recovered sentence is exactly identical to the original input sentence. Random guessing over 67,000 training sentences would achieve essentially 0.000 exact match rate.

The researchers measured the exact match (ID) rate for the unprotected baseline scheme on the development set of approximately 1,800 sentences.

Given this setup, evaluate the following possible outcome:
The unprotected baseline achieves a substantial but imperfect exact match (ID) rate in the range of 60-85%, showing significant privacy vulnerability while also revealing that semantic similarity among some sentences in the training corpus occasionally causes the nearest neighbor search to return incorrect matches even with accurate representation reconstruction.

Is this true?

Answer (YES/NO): NO